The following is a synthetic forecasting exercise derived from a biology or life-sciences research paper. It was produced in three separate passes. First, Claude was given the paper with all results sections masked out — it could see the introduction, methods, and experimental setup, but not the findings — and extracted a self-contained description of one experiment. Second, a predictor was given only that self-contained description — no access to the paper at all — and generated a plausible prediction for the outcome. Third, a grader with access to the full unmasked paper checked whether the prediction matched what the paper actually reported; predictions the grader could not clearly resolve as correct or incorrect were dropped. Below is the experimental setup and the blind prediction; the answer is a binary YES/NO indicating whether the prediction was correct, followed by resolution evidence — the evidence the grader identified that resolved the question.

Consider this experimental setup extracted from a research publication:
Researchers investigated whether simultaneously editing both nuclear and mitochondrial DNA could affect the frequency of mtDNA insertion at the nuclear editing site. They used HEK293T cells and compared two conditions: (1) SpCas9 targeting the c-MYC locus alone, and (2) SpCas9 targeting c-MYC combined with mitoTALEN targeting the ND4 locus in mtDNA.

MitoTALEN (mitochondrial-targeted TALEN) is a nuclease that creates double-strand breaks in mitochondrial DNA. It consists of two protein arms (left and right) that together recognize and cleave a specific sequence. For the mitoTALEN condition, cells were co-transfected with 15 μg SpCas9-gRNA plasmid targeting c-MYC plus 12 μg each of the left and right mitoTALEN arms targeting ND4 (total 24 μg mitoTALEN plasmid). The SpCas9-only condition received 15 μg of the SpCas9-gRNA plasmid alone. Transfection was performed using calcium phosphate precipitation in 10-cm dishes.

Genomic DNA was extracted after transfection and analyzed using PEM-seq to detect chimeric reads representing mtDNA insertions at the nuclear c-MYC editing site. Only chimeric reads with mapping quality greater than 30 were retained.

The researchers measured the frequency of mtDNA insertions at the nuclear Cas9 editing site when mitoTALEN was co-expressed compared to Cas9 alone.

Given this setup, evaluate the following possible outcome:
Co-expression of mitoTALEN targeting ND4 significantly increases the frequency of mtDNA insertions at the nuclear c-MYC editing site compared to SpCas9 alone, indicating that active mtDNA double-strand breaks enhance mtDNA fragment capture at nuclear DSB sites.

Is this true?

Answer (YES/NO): YES